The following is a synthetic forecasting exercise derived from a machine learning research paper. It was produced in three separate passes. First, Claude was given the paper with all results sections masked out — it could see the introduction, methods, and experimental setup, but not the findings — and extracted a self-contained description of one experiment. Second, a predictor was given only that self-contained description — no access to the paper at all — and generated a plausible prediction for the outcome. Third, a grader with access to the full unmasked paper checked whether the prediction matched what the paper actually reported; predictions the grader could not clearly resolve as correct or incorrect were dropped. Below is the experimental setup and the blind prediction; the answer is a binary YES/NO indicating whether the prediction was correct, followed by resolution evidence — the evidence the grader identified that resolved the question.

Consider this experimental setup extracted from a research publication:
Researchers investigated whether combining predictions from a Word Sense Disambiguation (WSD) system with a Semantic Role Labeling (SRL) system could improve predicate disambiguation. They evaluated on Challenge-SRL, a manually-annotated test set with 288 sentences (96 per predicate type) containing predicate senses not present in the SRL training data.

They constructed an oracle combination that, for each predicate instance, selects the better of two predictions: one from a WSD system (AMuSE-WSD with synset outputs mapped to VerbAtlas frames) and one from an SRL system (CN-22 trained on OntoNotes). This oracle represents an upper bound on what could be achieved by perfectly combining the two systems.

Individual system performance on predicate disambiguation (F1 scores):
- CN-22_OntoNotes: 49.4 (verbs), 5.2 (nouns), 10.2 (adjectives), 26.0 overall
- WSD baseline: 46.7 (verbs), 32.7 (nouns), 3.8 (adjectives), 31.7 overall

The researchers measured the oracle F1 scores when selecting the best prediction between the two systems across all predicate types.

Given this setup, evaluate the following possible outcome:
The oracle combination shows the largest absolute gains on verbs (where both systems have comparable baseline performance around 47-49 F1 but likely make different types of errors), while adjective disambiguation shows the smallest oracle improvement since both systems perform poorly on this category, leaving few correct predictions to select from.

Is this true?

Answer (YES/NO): NO